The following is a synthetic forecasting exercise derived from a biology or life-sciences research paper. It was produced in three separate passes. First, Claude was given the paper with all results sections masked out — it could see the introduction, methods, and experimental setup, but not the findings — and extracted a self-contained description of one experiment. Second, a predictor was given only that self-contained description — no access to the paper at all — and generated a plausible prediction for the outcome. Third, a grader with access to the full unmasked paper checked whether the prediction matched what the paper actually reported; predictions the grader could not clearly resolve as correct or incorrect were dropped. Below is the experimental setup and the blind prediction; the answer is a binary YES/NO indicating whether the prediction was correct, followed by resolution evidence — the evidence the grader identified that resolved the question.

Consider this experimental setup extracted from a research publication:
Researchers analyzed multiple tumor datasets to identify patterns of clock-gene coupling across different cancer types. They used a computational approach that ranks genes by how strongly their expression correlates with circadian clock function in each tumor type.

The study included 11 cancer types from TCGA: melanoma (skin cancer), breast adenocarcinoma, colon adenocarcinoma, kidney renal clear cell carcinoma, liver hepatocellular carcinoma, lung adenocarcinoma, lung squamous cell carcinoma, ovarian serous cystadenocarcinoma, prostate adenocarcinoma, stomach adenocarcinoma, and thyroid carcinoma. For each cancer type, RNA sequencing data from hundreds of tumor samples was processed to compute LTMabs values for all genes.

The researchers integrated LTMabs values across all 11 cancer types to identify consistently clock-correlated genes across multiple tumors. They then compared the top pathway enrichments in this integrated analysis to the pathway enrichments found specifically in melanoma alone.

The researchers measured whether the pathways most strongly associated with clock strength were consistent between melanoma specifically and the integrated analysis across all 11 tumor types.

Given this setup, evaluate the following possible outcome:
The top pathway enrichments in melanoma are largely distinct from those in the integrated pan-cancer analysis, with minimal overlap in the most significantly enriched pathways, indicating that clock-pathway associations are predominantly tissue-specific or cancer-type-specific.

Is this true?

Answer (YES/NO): NO